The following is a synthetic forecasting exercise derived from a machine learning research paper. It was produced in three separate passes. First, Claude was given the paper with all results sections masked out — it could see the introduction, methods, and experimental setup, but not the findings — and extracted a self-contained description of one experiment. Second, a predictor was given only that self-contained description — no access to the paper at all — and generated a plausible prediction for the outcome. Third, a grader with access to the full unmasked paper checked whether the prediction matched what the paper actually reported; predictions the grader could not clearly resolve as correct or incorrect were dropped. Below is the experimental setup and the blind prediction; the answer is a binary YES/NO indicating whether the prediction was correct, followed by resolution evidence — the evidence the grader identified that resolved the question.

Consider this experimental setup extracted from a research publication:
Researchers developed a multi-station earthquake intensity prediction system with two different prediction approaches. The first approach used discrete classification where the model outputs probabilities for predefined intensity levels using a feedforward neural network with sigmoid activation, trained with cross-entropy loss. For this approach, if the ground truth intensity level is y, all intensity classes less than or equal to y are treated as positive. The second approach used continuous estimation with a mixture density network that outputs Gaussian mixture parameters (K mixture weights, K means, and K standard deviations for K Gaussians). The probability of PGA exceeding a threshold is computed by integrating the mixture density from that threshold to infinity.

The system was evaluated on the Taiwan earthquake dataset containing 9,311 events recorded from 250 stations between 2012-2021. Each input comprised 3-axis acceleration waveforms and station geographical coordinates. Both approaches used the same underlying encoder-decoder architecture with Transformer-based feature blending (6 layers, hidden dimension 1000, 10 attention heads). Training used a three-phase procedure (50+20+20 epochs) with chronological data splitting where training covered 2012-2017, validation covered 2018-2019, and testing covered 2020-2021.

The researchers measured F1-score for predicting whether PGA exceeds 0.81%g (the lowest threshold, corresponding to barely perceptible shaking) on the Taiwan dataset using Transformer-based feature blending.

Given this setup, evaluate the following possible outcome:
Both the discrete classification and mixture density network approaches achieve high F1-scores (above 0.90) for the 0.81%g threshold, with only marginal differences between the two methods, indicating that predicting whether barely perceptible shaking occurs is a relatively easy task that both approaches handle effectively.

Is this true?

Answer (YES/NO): NO